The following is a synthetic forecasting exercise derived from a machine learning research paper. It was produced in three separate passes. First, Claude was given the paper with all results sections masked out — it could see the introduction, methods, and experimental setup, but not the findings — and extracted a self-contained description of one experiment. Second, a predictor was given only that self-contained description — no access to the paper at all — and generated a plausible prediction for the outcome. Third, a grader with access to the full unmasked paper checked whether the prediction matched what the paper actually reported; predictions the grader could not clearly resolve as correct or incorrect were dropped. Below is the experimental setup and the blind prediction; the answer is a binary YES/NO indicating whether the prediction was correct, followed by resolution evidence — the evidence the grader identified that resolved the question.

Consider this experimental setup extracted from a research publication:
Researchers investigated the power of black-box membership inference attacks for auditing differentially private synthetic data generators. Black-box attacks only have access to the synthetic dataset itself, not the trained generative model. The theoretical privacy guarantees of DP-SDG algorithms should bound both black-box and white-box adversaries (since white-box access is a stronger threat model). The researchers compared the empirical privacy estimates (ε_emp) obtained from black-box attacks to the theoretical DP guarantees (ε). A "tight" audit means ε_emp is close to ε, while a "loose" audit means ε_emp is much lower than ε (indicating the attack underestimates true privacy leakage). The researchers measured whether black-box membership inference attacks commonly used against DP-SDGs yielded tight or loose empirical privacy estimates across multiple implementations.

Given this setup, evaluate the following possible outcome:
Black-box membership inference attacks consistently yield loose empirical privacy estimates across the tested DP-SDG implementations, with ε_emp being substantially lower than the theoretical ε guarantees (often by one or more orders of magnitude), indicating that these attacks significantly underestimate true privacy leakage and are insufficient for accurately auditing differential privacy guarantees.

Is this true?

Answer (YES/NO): NO